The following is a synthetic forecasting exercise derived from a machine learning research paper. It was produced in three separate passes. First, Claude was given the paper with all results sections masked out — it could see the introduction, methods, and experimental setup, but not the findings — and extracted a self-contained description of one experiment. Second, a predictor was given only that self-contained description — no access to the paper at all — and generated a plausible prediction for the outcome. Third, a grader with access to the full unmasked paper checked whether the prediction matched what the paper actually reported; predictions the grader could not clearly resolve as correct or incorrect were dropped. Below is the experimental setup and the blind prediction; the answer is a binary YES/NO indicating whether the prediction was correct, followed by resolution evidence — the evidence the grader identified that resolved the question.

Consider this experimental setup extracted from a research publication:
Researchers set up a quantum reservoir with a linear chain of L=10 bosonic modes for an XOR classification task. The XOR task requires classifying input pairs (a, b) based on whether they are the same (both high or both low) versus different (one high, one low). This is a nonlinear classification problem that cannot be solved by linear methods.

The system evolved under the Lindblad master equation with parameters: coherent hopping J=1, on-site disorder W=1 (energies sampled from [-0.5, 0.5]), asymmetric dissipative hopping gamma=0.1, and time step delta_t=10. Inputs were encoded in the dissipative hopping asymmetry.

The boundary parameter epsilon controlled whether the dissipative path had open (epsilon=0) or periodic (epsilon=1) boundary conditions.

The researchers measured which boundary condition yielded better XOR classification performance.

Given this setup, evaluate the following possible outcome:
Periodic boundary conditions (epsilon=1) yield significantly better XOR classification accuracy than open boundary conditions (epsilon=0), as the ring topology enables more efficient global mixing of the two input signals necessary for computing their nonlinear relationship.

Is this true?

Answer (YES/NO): NO